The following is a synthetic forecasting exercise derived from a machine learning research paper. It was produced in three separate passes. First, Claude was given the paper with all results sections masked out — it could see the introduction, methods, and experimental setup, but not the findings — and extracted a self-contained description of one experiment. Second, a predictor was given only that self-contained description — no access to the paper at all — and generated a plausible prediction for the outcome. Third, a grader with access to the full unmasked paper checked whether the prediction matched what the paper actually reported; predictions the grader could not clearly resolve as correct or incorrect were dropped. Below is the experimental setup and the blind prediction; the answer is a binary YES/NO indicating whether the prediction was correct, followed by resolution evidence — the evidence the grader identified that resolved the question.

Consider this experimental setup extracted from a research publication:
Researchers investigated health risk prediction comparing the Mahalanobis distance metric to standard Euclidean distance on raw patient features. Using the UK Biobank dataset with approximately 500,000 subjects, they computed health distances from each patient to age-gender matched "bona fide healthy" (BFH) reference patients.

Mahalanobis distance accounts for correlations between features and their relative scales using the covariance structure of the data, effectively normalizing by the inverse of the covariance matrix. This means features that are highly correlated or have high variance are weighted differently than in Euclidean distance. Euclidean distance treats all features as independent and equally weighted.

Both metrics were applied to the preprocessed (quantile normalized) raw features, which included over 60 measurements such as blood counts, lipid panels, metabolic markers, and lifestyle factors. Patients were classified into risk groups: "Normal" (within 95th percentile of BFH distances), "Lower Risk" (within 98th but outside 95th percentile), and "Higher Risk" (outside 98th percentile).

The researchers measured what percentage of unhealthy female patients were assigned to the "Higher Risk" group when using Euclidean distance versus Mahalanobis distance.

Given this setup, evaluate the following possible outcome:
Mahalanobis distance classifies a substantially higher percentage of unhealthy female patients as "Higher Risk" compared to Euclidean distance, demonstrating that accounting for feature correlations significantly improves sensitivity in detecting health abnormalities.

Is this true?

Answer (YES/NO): NO